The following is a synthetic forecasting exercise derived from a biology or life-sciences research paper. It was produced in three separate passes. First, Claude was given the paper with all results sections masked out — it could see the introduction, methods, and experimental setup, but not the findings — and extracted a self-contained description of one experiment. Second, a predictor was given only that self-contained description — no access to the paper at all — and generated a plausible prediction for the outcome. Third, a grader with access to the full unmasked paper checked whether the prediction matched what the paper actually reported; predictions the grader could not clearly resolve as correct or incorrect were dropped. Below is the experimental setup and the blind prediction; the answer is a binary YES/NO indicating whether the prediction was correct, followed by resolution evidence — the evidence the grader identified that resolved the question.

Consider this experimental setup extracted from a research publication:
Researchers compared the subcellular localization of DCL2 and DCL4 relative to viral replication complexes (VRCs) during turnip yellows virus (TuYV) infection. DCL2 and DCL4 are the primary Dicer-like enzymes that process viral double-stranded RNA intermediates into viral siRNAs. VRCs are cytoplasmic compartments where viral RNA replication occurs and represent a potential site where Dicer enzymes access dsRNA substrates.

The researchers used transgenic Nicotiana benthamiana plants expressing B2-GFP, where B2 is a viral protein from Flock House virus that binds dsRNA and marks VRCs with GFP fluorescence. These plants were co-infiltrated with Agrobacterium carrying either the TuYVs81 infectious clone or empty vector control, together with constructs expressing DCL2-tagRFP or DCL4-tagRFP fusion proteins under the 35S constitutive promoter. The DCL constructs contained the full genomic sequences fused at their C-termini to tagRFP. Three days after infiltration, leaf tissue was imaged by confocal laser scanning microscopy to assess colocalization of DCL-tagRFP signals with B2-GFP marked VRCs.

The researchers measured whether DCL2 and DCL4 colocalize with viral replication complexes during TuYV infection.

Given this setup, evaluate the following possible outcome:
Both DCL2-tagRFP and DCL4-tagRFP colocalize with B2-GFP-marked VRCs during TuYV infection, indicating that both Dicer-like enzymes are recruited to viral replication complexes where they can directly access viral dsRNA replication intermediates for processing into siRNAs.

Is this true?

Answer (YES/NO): YES